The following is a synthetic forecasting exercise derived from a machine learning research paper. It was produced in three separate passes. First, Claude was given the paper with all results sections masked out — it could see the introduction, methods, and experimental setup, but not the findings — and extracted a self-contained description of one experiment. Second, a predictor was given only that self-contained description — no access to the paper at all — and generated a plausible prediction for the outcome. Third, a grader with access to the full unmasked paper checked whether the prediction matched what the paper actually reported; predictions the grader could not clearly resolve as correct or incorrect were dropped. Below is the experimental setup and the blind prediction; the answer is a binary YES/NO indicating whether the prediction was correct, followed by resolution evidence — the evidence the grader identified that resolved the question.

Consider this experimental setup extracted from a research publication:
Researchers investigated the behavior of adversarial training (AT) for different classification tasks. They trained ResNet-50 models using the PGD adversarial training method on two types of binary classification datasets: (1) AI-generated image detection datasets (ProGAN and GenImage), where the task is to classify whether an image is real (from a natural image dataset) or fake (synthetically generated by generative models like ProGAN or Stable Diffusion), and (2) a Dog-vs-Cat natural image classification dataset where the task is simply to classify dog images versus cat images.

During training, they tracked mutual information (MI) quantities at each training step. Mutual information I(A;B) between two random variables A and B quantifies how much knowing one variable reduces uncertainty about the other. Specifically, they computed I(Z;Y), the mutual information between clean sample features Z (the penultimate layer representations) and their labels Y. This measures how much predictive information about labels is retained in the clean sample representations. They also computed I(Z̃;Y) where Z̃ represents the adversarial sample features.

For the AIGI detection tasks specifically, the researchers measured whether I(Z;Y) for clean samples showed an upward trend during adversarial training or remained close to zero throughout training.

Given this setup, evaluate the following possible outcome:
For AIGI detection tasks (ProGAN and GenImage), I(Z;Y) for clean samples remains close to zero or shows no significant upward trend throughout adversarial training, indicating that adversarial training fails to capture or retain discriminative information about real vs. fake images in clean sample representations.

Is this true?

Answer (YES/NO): YES